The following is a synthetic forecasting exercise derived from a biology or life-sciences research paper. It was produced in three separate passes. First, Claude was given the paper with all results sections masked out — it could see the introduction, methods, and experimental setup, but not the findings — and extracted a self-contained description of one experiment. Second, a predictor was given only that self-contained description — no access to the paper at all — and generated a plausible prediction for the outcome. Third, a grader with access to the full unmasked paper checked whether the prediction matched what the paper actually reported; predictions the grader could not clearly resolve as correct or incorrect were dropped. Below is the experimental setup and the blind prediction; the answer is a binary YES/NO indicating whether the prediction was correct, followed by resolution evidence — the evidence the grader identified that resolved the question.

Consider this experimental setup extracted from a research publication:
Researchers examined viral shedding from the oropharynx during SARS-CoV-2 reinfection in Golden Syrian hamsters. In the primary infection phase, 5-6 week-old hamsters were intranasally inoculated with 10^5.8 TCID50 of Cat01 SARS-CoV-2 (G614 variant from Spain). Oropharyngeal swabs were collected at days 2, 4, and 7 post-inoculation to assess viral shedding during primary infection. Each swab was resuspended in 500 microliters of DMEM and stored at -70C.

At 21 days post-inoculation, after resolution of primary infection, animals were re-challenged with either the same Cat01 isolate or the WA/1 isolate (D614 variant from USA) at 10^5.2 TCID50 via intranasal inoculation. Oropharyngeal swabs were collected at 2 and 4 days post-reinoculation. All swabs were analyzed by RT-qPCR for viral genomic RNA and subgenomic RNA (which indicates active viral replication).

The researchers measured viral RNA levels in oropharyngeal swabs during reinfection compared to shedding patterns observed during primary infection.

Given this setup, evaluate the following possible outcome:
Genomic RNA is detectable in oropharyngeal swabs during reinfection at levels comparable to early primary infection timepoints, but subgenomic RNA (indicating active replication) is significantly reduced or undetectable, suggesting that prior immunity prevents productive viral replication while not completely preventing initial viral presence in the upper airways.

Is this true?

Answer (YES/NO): NO